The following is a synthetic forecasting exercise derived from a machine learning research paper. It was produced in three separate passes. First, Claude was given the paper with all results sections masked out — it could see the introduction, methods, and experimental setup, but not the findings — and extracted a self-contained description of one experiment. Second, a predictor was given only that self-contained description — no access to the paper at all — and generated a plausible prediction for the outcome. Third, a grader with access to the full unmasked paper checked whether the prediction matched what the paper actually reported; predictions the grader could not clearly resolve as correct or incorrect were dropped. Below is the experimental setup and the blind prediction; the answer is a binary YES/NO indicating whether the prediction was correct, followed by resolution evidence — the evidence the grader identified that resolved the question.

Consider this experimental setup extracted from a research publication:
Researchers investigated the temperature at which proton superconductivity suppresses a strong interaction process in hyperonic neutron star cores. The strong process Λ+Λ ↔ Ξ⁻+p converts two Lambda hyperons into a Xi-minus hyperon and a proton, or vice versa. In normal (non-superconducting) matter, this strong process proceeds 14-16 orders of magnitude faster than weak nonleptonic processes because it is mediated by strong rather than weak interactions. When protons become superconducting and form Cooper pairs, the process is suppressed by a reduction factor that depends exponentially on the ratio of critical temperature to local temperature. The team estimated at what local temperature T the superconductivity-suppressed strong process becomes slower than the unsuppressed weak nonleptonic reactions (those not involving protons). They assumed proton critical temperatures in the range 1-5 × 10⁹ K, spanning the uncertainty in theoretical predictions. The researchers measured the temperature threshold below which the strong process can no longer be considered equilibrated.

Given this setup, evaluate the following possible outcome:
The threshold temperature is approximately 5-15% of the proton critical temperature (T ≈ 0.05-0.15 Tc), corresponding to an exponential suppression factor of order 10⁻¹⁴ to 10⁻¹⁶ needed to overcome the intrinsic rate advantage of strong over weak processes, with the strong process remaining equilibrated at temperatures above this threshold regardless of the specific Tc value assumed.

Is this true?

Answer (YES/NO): NO